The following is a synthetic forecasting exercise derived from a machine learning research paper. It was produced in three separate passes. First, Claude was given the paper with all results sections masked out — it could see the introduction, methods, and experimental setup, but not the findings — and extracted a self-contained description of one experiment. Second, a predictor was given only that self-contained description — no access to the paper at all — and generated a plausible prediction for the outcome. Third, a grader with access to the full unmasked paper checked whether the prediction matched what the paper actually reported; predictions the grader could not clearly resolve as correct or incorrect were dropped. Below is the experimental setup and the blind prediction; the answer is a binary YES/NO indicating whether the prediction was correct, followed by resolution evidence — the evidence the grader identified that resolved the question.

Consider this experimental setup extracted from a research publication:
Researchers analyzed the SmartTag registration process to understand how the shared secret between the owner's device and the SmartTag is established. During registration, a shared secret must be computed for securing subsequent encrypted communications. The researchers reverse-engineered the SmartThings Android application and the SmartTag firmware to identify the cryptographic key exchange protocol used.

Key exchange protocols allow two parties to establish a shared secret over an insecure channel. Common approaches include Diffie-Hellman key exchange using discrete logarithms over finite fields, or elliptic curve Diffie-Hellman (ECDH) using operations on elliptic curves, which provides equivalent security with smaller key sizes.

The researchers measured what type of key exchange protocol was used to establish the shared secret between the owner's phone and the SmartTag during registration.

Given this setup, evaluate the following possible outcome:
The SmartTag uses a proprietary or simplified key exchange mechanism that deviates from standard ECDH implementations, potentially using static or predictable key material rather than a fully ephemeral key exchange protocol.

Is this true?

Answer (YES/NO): NO